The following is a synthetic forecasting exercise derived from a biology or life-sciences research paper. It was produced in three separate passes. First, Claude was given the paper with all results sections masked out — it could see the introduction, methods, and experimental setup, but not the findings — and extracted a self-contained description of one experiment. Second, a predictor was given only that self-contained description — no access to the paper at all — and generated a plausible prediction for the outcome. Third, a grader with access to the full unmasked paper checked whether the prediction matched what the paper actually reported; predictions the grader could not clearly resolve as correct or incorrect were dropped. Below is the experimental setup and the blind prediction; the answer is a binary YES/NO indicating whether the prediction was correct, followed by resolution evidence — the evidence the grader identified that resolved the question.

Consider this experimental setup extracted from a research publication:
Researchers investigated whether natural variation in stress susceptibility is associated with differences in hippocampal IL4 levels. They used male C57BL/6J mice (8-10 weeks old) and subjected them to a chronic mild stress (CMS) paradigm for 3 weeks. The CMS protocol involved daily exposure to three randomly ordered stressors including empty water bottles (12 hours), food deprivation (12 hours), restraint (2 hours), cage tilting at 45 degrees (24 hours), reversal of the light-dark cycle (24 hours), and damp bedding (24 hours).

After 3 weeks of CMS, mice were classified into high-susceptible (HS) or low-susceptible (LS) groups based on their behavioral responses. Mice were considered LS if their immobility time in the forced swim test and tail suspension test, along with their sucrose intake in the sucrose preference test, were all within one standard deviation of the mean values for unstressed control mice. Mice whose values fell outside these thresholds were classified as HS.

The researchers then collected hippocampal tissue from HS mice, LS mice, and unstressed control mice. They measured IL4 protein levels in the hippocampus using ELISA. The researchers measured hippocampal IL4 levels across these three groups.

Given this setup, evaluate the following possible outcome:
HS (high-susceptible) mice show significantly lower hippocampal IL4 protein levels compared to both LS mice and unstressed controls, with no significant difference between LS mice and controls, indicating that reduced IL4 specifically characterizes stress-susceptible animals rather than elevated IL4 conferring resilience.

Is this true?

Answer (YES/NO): NO